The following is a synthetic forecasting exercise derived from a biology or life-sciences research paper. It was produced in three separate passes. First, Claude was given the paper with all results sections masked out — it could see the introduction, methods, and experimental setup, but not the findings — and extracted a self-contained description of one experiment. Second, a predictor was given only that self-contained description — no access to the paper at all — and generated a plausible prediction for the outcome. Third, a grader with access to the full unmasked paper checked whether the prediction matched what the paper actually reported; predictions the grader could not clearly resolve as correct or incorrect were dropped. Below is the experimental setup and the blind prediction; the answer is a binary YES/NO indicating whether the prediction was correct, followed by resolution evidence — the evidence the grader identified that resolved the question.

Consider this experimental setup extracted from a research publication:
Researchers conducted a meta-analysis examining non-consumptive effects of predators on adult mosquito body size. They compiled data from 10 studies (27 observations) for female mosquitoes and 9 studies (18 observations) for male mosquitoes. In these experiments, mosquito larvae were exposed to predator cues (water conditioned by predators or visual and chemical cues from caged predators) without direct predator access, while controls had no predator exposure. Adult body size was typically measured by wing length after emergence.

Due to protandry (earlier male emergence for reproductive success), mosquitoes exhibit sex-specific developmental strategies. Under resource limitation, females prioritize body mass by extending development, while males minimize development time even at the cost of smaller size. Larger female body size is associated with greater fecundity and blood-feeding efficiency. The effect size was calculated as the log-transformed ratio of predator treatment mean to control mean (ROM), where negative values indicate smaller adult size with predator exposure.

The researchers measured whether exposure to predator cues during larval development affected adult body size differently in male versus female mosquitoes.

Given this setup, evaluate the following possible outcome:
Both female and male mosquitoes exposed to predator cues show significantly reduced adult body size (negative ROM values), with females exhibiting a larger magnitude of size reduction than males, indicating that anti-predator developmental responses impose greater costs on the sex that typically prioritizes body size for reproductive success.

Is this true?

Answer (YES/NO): YES